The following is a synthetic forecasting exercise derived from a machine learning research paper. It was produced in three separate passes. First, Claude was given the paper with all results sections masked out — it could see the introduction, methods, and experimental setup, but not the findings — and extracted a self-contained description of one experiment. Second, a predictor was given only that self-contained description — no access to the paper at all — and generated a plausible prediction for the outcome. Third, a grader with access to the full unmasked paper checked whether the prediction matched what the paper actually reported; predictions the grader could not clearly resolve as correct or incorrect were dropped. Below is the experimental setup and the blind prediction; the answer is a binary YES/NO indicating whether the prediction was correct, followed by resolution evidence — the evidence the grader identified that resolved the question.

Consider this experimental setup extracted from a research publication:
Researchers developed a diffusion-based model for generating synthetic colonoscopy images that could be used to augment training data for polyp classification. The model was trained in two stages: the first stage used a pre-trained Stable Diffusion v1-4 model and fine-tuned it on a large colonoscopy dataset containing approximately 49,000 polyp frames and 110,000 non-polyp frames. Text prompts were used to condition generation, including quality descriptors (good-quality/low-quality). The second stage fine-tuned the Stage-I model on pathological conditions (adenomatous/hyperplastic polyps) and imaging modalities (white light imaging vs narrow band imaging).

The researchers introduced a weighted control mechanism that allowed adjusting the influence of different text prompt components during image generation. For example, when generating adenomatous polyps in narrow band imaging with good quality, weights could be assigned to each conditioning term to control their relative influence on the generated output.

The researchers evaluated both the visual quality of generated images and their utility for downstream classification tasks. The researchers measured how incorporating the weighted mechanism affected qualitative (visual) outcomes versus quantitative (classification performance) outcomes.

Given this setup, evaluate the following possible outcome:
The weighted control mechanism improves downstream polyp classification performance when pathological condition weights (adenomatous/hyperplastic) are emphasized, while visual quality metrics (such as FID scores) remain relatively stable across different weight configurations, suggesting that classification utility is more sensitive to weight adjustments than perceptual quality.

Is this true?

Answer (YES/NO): NO